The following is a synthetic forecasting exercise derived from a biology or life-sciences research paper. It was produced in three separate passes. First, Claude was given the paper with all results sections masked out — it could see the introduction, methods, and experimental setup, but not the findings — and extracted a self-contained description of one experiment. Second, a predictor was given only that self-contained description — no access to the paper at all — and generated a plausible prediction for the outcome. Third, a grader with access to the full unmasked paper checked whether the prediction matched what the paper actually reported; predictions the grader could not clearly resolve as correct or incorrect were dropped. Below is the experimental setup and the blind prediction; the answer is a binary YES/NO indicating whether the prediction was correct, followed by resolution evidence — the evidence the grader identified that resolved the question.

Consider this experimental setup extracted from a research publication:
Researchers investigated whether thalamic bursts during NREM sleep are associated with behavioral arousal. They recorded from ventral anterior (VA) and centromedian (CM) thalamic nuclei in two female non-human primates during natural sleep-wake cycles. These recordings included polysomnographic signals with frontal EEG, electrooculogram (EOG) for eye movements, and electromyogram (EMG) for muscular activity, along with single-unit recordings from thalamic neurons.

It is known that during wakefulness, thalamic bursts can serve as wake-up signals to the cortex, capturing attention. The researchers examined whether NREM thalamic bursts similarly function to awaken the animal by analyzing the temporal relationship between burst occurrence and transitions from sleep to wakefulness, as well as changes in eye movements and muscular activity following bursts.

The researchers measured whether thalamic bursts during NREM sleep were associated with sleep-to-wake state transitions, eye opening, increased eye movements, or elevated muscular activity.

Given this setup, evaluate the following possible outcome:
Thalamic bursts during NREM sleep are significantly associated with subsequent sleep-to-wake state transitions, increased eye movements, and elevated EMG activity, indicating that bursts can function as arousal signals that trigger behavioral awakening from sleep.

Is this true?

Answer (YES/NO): NO